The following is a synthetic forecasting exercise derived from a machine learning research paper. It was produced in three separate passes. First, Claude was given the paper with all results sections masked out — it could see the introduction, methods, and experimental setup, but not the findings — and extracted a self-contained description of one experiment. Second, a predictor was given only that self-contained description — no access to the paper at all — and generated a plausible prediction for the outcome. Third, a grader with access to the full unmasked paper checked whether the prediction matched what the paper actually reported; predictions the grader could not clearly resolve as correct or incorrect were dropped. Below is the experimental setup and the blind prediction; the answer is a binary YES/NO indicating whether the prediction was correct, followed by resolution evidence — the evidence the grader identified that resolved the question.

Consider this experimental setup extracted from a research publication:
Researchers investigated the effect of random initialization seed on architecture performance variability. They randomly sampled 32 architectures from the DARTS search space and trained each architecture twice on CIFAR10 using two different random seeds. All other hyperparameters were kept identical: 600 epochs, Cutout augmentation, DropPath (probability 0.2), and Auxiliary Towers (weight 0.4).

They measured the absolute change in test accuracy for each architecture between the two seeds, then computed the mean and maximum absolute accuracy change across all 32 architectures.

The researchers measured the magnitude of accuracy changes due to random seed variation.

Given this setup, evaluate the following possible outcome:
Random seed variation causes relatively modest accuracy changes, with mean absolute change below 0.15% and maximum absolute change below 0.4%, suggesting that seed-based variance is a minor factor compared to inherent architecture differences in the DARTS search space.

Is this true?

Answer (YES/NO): NO